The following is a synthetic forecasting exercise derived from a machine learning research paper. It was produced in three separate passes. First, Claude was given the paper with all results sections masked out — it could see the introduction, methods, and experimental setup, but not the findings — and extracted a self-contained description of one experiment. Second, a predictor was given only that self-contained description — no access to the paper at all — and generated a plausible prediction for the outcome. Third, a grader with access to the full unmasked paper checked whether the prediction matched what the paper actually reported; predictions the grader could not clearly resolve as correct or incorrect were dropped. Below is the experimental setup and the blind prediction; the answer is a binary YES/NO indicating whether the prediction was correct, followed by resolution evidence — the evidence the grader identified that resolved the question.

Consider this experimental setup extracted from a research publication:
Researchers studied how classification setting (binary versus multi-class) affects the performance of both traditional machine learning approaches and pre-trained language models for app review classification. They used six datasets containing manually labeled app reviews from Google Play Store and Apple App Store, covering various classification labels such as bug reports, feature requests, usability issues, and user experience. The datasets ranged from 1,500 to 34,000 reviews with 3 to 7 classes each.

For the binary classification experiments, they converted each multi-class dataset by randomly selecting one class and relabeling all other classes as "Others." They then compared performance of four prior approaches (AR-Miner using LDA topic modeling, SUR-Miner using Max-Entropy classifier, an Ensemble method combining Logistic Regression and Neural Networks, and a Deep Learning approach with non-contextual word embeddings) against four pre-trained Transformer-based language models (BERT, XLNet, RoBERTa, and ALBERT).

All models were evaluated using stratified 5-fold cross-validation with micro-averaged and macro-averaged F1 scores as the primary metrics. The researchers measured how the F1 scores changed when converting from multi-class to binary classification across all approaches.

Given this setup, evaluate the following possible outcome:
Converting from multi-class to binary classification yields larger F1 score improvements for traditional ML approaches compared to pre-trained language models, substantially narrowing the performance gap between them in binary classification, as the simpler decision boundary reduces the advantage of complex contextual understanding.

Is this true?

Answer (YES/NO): NO